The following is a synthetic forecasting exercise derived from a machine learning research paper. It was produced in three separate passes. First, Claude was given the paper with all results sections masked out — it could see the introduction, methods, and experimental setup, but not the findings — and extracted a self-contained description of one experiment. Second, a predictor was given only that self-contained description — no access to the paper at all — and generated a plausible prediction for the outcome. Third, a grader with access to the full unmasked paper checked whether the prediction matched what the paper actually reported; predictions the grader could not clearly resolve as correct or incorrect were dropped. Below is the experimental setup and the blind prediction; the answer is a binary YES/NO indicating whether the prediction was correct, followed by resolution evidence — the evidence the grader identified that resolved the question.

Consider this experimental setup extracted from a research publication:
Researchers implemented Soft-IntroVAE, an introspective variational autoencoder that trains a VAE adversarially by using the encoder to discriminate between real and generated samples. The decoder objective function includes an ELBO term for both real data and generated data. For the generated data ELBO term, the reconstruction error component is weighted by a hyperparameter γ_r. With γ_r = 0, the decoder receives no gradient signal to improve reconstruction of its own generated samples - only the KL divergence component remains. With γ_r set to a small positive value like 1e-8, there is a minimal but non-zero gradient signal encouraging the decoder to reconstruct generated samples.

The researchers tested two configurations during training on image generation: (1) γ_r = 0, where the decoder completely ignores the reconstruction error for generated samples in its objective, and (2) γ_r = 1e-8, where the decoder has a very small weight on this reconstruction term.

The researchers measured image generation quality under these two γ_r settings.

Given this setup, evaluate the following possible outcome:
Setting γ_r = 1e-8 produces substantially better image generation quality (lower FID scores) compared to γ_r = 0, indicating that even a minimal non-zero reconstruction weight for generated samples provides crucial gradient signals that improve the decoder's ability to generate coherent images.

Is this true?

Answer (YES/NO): YES